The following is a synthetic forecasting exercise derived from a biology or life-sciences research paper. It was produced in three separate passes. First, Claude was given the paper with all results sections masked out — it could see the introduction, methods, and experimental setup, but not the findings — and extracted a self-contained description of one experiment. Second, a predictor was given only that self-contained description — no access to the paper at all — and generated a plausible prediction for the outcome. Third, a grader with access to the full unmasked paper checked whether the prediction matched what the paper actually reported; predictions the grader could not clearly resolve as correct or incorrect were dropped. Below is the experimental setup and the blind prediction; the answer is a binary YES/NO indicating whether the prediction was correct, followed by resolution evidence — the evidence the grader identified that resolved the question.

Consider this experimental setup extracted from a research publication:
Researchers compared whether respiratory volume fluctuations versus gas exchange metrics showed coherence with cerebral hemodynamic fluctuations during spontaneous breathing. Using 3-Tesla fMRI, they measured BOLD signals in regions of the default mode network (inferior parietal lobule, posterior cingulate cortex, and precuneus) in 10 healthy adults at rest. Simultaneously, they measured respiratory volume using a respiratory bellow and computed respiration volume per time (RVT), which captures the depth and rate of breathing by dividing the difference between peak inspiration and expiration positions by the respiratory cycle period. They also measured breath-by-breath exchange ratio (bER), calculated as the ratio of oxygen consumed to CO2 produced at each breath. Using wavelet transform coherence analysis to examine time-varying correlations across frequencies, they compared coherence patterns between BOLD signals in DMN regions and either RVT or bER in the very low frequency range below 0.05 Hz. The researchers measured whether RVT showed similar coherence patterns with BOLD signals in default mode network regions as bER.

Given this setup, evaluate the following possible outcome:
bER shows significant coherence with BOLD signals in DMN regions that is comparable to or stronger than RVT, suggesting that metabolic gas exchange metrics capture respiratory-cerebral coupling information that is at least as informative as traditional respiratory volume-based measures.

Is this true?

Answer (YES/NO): YES